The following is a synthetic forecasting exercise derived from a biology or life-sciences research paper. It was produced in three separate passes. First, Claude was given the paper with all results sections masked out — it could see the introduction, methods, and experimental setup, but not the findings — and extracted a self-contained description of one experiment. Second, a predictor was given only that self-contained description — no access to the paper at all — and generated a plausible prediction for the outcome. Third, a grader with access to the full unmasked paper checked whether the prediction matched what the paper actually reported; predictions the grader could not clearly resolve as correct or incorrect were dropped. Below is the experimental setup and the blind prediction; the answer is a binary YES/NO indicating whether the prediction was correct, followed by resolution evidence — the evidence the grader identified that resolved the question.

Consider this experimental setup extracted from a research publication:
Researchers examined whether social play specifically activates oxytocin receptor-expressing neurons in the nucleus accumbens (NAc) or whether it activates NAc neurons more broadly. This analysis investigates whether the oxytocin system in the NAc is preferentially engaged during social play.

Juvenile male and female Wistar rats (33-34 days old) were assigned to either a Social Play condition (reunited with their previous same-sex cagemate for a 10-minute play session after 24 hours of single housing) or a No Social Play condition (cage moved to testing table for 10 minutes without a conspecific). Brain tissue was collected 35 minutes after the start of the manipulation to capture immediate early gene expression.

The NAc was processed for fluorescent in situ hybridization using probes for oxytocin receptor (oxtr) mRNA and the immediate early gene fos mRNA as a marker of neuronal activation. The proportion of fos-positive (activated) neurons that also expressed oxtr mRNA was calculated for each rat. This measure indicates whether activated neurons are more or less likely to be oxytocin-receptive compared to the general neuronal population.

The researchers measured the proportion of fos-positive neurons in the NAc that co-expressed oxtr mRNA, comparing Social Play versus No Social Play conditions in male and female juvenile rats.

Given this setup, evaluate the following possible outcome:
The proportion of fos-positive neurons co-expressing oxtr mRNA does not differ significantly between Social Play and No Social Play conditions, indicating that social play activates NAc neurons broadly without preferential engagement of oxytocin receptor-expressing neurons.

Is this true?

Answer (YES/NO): YES